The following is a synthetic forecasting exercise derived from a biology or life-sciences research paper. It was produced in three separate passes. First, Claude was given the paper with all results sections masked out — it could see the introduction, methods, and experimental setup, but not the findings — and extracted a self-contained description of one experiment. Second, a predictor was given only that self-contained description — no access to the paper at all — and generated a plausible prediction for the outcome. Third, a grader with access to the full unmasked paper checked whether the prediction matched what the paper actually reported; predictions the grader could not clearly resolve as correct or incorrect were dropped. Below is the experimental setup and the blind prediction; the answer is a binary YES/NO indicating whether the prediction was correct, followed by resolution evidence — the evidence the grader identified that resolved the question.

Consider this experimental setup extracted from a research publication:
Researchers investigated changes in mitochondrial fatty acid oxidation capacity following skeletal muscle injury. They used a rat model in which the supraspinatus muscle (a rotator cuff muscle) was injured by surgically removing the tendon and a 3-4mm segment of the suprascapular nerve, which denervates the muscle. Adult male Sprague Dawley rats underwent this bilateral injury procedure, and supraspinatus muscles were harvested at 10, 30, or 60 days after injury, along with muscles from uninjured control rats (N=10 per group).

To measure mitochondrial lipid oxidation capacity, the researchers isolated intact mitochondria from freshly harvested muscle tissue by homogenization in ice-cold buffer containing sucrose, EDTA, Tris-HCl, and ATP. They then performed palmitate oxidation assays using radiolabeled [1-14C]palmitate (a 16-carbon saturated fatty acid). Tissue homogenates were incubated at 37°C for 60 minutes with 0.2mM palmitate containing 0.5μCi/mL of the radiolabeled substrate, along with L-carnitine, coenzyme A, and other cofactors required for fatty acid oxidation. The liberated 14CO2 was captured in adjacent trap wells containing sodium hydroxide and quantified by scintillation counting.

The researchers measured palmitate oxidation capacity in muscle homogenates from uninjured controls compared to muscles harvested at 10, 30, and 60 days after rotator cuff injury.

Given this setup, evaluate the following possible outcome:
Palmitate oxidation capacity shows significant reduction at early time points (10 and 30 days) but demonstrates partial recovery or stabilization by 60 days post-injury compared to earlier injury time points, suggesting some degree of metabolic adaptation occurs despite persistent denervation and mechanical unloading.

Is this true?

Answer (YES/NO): NO